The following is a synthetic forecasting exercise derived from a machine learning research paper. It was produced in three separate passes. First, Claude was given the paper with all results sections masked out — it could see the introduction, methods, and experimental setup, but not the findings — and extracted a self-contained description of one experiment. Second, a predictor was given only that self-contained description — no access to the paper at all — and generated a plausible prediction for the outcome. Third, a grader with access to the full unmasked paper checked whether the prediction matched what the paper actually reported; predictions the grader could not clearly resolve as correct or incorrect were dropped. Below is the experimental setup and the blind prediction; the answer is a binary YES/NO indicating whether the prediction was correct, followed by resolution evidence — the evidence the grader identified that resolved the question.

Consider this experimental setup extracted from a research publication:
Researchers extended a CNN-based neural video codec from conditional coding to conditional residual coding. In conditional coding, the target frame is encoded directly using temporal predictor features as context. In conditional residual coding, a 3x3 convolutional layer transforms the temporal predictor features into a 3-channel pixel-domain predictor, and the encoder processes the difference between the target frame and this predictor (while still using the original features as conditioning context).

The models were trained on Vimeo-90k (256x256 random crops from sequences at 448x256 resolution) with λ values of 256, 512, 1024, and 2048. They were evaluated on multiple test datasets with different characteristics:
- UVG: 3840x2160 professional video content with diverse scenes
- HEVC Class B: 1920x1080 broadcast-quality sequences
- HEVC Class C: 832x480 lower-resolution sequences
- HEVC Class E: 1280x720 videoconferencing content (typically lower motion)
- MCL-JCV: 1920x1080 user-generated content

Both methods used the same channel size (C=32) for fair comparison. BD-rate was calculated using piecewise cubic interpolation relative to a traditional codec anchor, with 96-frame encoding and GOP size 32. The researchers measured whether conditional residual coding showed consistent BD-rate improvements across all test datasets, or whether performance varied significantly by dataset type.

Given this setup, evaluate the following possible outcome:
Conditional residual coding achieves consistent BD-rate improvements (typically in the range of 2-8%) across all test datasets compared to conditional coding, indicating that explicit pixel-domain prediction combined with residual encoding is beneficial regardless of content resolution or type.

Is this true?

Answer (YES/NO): NO